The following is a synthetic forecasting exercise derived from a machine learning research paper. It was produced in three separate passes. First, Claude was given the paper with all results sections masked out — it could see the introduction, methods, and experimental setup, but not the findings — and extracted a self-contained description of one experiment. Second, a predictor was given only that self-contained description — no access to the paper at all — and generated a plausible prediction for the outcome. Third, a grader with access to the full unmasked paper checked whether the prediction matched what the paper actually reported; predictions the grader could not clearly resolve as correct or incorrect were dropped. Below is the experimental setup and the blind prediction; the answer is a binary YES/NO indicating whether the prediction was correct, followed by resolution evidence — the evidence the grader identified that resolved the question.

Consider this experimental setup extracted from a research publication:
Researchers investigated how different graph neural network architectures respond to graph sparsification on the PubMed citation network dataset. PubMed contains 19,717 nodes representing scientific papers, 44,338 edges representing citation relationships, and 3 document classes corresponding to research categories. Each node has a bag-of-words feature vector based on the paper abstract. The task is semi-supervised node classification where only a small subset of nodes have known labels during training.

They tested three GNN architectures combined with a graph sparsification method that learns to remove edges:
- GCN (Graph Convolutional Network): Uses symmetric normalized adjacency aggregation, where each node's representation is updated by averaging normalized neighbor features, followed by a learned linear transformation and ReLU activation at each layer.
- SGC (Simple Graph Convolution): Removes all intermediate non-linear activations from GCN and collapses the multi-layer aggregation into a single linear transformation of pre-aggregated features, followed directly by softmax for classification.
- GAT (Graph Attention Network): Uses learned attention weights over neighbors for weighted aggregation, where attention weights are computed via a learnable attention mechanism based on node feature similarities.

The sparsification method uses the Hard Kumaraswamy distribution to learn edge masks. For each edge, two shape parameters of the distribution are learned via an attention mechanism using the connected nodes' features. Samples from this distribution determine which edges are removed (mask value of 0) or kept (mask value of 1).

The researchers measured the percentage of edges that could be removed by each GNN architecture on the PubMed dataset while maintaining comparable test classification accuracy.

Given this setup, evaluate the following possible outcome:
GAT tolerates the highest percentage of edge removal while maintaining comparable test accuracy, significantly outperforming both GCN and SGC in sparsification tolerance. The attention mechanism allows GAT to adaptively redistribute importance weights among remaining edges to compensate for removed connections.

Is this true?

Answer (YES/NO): NO